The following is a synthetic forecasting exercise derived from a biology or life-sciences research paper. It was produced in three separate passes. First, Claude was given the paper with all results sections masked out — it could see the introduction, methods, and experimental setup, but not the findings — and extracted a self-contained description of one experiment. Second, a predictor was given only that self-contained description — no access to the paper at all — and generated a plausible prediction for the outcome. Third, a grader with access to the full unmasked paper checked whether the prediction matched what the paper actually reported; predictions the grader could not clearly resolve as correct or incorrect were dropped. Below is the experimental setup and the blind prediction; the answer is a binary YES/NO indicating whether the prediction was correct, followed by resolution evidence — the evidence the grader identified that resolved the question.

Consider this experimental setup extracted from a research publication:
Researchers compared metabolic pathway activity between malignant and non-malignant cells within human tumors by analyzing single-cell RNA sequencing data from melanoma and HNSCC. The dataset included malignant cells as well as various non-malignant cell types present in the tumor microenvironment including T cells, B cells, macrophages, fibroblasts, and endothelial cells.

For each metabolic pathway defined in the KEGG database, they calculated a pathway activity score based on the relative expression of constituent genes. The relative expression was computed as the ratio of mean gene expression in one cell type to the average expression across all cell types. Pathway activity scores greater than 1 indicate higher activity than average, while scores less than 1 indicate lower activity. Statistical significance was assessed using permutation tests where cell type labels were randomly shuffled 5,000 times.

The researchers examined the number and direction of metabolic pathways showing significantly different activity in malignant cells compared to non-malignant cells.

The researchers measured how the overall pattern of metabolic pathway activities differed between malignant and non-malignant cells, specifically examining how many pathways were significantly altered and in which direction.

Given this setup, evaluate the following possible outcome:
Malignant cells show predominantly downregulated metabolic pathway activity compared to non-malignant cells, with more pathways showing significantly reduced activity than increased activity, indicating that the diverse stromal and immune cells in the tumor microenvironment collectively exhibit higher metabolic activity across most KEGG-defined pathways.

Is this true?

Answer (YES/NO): NO